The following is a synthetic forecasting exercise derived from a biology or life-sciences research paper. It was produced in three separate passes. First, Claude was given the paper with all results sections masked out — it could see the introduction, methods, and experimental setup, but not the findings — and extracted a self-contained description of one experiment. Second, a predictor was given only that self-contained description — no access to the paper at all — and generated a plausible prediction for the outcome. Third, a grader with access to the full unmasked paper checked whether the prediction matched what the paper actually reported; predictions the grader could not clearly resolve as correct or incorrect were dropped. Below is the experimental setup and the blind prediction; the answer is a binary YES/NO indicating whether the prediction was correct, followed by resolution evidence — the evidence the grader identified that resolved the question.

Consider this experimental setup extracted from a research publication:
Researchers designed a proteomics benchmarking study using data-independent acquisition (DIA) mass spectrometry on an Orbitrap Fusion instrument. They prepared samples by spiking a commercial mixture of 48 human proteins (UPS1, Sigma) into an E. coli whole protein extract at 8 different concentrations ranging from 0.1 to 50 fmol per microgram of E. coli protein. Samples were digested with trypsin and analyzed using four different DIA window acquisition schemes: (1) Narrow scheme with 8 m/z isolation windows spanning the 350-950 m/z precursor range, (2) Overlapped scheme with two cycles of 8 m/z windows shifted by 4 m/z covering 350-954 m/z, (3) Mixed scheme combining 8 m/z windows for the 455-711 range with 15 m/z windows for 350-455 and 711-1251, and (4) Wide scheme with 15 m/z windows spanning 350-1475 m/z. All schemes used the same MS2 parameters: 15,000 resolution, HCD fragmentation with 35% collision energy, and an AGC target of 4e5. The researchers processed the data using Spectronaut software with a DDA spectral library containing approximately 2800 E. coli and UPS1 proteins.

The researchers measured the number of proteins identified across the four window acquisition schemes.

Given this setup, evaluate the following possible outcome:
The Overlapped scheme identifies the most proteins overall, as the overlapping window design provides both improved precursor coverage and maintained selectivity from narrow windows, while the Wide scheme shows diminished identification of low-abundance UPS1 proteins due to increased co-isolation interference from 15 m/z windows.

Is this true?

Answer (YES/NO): NO